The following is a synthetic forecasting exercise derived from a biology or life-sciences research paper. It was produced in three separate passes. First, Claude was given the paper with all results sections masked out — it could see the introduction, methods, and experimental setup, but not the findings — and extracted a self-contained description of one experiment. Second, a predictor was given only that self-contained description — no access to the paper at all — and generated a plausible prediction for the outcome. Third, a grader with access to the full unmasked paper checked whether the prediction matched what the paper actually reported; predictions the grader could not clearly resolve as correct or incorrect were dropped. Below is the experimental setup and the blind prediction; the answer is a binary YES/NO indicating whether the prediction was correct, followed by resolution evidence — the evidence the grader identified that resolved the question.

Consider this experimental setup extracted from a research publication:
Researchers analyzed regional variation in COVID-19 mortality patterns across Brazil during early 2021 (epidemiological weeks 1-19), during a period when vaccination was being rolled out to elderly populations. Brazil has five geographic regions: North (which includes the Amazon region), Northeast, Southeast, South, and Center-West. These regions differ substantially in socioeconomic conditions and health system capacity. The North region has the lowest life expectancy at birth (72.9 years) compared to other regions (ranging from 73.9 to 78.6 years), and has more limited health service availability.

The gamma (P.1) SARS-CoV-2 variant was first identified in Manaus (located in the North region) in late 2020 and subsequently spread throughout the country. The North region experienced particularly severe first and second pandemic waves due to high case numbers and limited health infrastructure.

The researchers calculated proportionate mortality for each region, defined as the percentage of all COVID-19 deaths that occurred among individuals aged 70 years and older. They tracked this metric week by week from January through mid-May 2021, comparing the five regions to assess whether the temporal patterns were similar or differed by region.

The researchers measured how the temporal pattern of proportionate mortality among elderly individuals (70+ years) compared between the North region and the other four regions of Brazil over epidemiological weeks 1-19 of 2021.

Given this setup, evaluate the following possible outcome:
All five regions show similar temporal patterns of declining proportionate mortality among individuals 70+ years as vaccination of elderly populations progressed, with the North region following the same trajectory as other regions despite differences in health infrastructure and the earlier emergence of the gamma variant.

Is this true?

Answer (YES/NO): NO